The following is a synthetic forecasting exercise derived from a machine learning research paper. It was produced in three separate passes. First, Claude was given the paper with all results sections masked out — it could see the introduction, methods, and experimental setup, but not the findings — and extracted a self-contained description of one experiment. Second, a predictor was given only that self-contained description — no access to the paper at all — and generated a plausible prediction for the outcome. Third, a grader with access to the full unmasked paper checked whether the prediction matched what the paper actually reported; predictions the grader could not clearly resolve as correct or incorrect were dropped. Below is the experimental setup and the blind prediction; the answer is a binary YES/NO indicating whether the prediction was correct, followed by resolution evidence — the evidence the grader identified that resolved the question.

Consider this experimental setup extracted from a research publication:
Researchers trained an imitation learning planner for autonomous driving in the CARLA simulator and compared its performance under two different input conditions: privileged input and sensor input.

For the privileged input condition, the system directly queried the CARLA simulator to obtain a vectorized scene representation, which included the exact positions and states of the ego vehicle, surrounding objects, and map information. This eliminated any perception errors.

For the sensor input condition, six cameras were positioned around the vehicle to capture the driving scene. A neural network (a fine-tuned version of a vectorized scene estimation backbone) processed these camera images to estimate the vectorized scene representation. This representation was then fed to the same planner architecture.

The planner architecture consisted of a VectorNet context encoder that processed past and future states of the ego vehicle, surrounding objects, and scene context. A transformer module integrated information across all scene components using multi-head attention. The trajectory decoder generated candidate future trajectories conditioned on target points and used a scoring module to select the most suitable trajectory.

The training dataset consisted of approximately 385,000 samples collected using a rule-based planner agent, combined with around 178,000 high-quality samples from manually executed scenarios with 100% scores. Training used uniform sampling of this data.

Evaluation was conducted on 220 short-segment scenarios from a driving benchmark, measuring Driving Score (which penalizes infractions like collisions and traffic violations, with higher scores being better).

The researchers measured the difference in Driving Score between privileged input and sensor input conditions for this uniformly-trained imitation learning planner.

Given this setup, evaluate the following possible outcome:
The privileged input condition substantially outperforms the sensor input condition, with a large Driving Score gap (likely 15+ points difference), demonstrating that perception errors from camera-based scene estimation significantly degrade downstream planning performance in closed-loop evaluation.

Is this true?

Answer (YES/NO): NO